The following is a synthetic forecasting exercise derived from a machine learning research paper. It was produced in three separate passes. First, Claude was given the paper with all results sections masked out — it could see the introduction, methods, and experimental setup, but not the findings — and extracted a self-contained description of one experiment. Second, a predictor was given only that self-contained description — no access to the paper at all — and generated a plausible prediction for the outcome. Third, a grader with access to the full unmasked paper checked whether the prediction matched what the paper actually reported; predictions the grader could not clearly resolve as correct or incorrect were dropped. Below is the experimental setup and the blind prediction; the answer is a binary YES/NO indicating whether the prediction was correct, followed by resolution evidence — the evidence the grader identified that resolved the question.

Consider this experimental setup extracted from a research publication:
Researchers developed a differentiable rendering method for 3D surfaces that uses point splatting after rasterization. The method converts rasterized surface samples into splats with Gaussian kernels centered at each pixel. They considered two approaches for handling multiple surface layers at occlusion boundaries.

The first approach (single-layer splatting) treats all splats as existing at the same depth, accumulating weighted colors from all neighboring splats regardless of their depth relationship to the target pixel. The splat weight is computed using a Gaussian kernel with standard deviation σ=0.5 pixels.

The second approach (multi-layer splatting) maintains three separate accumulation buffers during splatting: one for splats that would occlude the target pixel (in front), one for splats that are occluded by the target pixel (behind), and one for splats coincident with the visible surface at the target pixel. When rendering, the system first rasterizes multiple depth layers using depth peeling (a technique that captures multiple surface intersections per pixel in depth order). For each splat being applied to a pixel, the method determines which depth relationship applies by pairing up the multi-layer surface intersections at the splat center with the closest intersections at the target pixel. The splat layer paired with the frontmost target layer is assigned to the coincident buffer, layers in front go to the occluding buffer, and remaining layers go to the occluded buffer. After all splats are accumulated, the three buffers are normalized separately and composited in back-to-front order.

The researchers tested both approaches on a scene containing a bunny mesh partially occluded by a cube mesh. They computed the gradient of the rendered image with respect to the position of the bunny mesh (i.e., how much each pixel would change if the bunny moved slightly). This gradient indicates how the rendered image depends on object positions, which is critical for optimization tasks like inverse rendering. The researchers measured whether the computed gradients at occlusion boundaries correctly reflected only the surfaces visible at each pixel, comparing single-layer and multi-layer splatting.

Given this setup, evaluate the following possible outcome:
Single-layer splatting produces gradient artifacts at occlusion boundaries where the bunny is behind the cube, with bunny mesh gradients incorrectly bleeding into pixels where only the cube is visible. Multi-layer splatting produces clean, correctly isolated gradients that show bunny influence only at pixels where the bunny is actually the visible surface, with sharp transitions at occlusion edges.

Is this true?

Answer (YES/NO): NO